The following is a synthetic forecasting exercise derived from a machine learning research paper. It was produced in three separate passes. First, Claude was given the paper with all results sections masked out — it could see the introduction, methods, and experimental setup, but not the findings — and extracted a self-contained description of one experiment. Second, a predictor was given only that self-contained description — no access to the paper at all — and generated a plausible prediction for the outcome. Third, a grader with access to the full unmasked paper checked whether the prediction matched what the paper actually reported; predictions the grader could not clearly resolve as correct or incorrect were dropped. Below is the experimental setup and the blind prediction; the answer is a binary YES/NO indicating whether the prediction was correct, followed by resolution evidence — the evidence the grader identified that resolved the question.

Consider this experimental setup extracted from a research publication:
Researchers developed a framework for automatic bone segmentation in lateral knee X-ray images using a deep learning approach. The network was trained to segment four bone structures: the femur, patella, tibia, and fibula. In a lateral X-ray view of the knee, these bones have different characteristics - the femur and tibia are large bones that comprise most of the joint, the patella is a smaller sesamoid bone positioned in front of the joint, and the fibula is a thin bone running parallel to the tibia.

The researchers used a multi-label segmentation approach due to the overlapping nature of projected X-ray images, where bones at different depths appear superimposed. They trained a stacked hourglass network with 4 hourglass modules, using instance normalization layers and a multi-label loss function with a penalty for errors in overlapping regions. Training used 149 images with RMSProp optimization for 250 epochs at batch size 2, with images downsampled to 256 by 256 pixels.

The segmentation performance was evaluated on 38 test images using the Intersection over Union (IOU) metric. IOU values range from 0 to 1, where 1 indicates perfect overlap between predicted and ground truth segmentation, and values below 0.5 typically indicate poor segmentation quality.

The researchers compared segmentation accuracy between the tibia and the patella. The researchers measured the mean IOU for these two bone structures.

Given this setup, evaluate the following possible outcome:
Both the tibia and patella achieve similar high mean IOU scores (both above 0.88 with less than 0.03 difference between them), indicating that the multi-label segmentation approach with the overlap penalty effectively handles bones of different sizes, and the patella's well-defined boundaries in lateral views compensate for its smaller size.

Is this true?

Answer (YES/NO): YES